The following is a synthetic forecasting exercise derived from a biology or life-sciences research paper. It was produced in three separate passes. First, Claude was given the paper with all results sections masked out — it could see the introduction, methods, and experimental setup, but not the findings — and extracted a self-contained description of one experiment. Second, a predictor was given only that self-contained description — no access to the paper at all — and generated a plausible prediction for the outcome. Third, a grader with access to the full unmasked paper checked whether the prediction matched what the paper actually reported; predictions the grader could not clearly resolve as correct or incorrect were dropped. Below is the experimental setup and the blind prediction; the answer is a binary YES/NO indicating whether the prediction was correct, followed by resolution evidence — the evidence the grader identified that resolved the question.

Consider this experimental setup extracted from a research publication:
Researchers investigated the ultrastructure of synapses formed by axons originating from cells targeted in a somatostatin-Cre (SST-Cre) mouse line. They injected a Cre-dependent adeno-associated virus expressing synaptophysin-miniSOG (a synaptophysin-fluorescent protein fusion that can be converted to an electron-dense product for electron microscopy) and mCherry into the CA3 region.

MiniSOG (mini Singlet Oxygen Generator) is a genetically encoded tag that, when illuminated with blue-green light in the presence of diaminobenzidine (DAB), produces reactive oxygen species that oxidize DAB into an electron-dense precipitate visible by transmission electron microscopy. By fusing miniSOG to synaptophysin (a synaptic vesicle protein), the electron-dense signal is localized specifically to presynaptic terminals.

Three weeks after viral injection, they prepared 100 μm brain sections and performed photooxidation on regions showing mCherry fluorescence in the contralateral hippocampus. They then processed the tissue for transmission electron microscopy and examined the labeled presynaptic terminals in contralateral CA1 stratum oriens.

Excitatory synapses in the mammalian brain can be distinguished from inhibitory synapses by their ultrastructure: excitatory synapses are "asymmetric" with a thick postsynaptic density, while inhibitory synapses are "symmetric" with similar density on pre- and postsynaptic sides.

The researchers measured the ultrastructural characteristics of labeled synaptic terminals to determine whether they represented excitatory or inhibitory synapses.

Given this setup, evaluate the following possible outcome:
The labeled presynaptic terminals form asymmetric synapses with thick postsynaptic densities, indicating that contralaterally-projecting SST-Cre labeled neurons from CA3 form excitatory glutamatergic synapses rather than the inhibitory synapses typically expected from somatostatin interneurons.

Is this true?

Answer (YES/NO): YES